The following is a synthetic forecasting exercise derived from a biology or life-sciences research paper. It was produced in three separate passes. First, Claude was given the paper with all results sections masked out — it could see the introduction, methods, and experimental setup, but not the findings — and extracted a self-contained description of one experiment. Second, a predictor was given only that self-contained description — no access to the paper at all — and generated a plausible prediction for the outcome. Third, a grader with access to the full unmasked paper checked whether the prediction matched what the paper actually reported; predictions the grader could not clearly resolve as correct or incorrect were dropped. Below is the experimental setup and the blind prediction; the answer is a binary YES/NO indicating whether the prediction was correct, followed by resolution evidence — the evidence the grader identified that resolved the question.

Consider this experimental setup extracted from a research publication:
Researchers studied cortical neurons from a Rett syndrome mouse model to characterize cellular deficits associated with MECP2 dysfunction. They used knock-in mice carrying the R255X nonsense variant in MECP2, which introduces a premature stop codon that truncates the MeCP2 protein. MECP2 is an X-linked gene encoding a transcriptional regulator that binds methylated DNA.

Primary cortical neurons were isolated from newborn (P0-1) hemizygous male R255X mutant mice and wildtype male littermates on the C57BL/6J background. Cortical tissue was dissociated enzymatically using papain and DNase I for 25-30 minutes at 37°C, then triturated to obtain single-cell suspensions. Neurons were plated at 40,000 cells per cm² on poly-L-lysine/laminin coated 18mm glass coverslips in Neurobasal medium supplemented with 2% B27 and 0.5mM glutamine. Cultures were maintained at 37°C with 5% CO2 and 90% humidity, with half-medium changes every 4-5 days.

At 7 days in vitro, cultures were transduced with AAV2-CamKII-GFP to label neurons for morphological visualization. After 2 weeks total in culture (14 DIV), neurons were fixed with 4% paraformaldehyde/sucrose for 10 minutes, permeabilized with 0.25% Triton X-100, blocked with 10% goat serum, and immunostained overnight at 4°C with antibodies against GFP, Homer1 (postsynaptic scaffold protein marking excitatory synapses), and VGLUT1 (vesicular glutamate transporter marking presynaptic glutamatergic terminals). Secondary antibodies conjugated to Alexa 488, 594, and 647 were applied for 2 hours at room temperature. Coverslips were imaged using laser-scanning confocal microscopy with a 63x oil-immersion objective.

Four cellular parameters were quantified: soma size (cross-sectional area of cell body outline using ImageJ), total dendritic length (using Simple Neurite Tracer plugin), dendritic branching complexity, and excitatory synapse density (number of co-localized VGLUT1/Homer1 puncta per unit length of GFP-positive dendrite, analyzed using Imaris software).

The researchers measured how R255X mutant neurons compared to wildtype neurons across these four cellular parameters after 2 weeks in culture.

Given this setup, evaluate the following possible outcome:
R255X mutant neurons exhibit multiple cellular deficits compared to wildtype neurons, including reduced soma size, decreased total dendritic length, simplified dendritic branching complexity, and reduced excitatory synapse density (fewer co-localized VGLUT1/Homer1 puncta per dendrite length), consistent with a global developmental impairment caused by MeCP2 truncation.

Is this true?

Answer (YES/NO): YES